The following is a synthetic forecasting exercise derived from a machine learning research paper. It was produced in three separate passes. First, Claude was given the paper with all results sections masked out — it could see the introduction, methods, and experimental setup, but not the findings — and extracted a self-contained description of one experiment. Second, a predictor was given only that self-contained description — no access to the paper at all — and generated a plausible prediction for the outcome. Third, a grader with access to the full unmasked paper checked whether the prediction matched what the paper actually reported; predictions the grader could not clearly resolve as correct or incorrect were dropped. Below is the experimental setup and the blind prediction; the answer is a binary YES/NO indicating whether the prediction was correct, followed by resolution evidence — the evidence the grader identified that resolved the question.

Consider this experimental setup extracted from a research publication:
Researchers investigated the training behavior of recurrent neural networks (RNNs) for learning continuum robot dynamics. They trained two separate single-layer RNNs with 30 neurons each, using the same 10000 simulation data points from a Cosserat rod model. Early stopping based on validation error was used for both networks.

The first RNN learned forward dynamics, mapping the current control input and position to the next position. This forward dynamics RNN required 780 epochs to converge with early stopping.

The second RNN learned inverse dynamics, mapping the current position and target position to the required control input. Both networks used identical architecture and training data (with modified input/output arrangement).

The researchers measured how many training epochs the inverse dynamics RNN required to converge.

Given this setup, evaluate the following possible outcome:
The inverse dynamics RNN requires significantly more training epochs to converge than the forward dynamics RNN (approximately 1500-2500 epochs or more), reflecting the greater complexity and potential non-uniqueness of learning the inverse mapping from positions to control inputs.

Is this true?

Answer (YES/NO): NO